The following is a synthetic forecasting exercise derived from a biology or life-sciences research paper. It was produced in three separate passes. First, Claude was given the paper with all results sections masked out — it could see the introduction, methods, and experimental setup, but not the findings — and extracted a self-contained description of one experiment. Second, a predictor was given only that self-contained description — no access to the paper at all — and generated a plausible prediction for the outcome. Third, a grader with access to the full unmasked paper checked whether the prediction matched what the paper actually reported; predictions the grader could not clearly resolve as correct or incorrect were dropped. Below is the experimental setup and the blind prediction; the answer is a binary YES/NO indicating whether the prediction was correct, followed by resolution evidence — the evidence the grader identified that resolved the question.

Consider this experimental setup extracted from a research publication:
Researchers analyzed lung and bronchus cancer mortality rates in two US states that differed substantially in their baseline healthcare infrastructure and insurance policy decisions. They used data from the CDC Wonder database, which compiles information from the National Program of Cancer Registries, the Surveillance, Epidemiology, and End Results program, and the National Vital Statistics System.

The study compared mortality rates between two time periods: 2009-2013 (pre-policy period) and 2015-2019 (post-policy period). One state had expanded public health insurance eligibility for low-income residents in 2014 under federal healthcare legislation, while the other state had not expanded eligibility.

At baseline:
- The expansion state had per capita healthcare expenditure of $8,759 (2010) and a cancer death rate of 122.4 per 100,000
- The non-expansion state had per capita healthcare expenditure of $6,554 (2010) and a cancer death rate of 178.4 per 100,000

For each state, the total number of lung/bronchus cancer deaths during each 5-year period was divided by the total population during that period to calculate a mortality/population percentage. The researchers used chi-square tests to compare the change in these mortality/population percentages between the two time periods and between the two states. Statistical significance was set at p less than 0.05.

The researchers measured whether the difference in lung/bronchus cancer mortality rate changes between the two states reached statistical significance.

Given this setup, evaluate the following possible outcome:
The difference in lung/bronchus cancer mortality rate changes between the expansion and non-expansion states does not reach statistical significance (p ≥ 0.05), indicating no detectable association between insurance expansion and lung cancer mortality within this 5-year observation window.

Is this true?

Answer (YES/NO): NO